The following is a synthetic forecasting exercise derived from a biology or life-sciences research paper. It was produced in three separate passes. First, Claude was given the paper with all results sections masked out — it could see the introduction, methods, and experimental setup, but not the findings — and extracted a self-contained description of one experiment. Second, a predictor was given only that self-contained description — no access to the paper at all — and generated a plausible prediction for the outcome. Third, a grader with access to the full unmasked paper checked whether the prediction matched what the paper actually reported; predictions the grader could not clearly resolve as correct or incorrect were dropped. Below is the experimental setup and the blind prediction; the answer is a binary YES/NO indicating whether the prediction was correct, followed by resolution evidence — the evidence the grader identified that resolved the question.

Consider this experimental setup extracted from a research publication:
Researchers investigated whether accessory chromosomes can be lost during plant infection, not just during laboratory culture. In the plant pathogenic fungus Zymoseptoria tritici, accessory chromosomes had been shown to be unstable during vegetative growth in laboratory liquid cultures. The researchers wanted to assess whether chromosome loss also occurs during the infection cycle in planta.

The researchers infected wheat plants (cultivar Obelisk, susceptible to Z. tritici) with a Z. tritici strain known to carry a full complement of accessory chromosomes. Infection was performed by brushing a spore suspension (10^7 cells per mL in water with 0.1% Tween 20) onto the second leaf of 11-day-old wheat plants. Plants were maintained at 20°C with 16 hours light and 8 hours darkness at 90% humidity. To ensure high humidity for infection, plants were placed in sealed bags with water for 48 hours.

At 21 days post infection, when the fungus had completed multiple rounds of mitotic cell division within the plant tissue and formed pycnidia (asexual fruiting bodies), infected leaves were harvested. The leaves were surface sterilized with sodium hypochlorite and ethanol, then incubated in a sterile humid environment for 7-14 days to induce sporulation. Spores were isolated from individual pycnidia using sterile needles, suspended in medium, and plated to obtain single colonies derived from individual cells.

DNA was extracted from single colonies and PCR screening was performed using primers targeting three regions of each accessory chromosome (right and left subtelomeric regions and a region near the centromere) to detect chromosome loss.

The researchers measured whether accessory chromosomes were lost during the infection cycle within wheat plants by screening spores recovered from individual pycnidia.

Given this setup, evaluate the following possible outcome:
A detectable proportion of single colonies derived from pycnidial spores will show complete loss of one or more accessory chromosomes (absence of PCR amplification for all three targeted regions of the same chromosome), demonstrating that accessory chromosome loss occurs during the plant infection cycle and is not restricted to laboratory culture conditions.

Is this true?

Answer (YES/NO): YES